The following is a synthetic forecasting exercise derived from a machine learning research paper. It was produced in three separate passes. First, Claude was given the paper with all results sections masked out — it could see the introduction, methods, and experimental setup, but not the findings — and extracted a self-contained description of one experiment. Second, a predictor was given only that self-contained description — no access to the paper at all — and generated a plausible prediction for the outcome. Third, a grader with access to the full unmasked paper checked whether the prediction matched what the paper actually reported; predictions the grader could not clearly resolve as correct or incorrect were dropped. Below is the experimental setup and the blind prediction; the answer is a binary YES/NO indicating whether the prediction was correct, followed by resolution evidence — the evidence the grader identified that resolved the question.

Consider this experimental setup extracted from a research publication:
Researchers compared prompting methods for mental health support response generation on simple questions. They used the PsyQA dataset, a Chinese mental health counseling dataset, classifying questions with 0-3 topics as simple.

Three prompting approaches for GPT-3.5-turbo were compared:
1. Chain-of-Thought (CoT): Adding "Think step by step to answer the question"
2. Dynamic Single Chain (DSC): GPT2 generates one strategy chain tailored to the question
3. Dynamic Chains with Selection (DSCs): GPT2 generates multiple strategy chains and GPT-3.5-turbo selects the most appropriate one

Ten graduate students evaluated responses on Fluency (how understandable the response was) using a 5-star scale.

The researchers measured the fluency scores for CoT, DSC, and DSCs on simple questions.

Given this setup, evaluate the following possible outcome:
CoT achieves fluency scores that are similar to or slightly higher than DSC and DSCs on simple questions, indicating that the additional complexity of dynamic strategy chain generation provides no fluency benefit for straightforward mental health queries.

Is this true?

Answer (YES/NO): NO